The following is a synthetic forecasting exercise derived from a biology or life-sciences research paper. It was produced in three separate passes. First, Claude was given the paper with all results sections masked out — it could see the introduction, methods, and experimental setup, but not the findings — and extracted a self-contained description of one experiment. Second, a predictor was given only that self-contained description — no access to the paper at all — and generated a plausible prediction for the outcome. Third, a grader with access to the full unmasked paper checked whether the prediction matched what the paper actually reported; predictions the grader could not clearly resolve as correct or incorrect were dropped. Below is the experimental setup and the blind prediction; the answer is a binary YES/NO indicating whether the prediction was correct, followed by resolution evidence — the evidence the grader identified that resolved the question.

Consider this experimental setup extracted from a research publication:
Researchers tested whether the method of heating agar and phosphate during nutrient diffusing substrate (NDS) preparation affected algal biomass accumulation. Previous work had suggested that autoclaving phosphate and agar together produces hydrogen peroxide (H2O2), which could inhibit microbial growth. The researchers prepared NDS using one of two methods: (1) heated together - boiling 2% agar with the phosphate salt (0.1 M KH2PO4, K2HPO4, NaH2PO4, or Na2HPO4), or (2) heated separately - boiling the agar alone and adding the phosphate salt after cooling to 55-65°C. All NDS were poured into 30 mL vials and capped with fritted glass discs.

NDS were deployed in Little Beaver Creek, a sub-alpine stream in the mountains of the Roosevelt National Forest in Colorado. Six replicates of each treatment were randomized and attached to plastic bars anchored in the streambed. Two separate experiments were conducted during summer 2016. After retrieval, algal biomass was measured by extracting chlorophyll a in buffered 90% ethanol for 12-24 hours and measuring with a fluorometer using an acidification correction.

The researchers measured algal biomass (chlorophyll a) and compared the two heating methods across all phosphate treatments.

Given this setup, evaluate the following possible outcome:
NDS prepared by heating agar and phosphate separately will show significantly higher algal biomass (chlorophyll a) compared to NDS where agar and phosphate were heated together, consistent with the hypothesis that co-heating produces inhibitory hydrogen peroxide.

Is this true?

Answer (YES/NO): NO